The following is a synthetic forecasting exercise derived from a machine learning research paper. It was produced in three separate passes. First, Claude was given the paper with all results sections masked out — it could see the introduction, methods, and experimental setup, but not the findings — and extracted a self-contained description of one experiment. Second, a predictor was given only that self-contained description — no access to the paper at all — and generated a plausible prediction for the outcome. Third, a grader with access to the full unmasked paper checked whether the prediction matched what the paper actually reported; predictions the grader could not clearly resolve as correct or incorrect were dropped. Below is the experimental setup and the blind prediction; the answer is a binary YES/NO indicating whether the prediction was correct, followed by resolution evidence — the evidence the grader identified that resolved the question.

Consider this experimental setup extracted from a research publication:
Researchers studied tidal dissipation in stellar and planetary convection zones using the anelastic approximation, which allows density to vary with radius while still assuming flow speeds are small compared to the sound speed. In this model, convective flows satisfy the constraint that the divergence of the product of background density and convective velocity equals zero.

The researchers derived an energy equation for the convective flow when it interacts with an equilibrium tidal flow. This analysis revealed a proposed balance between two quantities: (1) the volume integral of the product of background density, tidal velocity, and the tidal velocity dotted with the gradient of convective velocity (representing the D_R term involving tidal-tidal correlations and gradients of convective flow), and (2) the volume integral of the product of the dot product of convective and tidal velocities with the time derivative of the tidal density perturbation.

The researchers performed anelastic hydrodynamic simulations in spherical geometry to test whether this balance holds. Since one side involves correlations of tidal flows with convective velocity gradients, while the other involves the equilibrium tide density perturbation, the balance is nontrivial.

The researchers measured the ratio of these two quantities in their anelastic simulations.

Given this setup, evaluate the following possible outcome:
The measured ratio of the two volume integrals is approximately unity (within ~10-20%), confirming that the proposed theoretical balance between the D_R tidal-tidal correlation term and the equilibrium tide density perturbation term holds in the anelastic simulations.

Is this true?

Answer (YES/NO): YES